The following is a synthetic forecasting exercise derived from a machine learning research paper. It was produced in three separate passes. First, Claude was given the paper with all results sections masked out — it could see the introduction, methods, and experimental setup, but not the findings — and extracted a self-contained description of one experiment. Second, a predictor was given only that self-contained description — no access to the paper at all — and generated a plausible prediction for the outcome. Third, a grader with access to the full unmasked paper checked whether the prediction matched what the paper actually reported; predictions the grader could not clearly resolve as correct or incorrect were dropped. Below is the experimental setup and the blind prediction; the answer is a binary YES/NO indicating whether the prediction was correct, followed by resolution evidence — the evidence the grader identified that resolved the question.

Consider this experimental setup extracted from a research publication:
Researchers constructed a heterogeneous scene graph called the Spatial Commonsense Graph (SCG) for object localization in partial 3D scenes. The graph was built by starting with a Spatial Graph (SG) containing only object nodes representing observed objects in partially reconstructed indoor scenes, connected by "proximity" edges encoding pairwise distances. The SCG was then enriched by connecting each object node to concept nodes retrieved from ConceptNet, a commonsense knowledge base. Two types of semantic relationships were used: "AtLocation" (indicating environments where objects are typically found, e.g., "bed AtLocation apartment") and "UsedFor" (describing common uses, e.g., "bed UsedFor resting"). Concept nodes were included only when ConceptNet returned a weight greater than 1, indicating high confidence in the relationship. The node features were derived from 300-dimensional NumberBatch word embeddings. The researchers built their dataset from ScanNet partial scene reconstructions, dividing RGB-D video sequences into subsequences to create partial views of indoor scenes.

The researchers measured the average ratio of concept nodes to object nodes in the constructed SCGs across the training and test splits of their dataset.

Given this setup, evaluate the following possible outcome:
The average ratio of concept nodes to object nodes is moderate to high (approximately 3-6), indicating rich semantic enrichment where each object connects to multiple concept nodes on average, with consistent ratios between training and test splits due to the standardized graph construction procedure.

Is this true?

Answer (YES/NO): YES